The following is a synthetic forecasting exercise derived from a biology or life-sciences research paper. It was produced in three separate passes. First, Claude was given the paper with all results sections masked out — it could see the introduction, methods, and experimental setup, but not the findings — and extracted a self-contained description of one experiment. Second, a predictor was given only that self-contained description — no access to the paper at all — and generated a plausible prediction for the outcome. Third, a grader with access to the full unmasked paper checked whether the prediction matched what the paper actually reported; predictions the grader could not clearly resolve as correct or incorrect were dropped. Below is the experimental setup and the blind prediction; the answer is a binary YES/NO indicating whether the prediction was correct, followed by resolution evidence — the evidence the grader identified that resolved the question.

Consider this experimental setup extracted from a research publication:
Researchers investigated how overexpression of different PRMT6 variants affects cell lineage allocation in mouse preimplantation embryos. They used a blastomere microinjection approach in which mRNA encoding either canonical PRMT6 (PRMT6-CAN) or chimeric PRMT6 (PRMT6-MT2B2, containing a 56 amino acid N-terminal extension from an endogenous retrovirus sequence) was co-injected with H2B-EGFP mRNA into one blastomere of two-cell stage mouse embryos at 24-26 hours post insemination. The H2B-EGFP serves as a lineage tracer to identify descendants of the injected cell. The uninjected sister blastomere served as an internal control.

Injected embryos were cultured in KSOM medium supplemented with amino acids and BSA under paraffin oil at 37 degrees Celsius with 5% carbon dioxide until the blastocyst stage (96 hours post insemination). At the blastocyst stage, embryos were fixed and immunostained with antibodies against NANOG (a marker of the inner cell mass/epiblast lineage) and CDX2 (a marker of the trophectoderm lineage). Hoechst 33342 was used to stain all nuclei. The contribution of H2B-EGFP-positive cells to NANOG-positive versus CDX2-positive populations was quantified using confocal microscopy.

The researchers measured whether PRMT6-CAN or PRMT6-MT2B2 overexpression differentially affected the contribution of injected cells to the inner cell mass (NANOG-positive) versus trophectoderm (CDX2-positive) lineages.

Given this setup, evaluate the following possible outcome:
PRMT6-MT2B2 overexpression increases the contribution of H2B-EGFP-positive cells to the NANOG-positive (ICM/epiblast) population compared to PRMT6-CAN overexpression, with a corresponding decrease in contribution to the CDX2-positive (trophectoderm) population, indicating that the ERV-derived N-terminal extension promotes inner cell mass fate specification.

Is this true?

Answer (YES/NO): NO